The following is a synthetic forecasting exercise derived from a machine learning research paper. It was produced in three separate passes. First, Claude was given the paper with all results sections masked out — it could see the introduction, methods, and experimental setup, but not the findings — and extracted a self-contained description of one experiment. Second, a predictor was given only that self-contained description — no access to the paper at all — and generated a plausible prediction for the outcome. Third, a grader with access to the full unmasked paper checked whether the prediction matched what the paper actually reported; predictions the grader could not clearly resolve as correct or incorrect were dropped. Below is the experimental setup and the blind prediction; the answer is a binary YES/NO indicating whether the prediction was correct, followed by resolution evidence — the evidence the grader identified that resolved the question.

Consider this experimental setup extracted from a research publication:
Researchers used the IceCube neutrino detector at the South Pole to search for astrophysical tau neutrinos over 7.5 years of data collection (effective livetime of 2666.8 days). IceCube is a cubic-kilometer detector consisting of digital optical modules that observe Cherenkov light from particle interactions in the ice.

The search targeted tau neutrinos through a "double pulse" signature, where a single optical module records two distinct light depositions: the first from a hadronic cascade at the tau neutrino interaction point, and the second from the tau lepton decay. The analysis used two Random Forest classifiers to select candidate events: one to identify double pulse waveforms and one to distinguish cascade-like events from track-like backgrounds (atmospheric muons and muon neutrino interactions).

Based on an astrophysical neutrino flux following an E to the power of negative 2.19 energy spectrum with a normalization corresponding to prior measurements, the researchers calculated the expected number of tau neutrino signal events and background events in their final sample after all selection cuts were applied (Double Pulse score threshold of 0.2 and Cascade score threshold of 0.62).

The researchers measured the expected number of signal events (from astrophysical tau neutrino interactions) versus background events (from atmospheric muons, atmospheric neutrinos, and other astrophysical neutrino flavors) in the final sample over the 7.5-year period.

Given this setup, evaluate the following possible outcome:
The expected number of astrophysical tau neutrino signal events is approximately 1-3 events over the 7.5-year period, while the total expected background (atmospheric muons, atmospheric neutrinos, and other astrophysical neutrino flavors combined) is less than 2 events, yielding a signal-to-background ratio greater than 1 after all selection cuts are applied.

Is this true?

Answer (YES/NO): YES